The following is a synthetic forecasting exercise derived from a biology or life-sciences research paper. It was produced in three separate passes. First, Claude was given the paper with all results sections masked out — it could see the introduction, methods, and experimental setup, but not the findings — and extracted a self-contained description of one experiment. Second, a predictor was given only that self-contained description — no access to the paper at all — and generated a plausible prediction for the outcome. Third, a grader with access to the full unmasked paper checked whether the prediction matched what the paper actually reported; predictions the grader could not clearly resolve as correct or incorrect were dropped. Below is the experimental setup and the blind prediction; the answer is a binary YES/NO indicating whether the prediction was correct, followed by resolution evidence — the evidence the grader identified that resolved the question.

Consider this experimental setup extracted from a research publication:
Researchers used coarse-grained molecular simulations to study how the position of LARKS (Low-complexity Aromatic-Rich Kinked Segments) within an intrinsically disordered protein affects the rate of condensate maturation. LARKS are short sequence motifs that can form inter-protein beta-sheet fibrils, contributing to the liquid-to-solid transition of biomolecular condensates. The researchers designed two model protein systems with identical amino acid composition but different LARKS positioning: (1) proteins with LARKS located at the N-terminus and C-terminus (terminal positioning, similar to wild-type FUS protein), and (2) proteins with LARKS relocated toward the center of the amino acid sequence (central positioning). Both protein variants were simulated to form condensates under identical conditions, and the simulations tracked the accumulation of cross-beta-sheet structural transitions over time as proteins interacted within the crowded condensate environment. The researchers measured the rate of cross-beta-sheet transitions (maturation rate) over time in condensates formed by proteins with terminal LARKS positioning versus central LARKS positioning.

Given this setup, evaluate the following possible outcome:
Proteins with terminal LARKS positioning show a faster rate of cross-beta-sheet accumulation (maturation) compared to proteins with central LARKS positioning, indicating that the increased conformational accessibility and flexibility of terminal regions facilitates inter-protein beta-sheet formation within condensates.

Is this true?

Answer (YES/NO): YES